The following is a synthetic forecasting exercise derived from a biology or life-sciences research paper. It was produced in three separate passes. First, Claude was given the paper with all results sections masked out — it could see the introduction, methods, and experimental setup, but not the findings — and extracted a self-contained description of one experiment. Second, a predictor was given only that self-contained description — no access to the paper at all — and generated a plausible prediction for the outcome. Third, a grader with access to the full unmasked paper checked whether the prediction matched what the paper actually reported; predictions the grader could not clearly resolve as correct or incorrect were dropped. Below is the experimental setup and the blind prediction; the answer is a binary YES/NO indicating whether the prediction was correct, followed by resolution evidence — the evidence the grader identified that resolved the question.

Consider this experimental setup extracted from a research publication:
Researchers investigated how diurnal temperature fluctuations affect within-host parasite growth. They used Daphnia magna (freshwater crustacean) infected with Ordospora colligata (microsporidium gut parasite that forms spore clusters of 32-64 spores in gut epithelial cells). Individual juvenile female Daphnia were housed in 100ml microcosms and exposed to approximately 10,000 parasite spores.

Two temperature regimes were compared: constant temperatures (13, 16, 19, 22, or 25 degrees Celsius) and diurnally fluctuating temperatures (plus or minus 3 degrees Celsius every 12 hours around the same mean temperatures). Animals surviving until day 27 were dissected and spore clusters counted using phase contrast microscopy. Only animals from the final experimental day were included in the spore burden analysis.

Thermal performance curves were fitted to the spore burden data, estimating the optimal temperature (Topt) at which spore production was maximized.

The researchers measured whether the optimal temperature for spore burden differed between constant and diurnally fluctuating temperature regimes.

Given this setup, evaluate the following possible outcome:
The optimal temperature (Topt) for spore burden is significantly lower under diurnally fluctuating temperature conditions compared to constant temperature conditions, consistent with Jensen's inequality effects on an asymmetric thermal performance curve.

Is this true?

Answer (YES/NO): NO